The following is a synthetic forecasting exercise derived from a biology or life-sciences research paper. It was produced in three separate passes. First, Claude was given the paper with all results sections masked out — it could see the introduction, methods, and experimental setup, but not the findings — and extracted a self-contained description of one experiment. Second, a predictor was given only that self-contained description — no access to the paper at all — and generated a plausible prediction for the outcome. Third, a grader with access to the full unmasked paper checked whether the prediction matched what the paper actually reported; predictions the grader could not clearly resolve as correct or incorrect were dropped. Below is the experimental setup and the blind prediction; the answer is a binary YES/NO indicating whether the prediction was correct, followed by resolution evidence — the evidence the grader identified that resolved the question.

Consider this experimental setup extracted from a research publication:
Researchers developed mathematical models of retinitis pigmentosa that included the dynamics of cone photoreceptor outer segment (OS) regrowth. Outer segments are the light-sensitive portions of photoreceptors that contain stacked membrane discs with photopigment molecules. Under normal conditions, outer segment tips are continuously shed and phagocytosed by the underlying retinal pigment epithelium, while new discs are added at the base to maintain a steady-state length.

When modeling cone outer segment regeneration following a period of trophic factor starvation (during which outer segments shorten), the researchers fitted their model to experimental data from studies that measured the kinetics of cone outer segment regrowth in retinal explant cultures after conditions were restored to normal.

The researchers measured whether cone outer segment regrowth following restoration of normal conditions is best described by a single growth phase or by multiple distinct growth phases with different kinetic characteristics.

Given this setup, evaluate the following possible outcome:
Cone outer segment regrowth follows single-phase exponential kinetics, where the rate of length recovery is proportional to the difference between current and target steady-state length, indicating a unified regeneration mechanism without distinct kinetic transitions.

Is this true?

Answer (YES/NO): NO